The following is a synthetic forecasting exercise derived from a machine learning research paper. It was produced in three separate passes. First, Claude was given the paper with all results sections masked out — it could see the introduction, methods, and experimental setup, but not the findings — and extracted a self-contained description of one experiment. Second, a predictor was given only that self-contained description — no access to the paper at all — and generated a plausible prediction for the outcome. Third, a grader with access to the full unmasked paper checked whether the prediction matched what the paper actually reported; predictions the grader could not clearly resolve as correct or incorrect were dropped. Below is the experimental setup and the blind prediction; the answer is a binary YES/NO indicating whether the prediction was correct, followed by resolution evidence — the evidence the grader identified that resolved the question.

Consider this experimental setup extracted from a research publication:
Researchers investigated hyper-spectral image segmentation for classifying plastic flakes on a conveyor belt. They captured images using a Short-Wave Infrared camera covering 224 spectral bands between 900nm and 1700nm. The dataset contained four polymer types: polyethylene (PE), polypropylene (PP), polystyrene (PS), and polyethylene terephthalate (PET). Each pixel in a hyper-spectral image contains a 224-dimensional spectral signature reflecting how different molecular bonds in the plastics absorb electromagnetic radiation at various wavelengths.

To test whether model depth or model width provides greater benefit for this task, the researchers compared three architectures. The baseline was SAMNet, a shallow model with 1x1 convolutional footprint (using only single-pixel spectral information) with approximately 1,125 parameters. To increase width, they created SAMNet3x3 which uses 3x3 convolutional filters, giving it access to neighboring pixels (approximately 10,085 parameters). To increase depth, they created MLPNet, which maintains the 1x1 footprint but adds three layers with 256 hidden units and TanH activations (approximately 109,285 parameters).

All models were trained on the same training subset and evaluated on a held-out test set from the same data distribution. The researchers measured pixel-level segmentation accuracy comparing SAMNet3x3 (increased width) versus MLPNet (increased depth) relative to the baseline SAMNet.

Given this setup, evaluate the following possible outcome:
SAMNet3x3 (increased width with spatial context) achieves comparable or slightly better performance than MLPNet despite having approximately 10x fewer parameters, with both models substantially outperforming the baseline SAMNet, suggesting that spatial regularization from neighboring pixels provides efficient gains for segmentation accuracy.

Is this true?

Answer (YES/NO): NO